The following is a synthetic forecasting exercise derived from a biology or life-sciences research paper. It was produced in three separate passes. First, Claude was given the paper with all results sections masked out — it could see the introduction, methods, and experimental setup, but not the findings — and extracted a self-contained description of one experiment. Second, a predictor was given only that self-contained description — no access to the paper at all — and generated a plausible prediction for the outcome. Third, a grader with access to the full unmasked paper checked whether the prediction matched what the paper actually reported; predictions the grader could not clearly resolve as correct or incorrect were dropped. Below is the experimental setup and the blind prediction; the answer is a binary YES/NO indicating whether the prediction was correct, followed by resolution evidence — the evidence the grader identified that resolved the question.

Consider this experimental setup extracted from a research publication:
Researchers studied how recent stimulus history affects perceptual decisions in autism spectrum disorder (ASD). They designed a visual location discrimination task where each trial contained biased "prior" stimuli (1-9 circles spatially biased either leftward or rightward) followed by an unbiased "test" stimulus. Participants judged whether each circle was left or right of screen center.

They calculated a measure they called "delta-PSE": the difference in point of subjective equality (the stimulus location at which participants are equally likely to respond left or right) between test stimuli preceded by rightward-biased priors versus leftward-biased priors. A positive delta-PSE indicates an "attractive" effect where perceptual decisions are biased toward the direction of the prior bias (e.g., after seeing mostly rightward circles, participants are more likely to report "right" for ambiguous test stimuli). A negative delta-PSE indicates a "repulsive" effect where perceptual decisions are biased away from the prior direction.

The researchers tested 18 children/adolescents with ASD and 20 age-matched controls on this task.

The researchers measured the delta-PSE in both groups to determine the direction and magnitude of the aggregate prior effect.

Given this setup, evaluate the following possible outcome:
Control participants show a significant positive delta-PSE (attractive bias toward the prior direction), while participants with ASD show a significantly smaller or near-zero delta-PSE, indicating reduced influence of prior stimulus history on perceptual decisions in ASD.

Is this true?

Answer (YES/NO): NO